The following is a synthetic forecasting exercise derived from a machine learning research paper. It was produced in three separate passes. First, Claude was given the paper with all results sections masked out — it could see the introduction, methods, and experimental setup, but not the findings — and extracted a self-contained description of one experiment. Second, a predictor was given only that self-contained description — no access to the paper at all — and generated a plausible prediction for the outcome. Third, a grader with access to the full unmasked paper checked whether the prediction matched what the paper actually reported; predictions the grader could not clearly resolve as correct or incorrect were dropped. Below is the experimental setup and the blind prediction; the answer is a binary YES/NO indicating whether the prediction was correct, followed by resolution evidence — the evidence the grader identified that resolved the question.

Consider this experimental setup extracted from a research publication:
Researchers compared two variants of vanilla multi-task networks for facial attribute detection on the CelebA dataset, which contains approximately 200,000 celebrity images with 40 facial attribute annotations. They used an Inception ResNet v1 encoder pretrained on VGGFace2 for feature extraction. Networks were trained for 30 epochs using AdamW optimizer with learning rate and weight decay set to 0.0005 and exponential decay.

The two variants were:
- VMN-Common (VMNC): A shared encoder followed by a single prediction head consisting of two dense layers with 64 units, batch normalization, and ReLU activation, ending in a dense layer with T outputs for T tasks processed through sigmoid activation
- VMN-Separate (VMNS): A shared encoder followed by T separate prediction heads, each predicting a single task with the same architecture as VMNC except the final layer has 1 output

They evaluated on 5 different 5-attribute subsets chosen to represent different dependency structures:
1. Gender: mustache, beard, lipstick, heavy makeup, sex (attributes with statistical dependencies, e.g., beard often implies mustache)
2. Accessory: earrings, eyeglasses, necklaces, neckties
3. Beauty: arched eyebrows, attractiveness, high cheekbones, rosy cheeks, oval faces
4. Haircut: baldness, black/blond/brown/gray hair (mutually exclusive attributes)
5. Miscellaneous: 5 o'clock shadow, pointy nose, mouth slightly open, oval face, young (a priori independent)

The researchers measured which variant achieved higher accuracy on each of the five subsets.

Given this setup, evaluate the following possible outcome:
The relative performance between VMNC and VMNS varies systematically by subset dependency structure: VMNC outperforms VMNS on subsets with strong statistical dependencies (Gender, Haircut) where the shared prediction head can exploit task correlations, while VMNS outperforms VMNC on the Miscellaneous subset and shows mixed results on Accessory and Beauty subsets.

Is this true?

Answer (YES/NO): NO